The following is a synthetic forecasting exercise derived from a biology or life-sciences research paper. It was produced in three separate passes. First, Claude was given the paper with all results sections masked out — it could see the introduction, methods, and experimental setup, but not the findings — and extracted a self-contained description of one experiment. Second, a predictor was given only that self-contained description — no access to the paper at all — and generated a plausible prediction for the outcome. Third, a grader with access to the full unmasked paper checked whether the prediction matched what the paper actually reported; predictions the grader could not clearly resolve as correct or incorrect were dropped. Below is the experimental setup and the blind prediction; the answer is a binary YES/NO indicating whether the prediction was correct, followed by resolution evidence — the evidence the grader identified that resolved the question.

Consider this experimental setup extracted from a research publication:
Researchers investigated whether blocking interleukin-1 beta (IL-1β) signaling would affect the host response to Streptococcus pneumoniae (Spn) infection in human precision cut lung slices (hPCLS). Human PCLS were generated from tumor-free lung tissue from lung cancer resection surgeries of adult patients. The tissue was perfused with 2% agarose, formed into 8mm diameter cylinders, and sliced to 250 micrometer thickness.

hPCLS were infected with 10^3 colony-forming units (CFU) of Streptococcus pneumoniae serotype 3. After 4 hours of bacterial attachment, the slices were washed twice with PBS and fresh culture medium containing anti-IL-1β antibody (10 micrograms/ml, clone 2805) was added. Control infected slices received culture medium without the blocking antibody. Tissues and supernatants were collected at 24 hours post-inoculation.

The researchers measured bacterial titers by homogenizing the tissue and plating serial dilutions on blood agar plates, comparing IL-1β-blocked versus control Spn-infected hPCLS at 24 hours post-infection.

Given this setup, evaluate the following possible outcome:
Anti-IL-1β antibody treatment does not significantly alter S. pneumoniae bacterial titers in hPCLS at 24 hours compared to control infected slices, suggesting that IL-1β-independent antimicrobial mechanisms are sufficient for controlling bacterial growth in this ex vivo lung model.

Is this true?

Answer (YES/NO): YES